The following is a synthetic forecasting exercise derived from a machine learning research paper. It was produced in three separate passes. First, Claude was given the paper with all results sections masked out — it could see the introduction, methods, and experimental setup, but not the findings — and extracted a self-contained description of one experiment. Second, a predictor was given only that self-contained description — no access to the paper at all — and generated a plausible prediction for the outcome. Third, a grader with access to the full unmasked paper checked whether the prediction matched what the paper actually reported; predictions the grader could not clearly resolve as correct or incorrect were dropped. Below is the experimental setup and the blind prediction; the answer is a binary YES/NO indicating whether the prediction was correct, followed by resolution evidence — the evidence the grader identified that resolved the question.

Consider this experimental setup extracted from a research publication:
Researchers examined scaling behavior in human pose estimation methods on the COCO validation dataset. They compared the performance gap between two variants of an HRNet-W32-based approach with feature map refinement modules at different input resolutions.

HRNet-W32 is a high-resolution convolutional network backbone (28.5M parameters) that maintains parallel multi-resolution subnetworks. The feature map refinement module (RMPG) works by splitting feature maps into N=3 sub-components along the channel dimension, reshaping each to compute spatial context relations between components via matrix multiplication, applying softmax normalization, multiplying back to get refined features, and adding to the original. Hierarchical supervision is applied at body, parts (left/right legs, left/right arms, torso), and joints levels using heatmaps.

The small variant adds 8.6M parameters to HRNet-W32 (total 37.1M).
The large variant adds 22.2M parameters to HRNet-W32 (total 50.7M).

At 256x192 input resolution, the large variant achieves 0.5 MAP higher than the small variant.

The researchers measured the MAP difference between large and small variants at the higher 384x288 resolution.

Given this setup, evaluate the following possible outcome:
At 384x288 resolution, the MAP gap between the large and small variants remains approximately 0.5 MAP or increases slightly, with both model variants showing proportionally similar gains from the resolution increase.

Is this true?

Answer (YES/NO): YES